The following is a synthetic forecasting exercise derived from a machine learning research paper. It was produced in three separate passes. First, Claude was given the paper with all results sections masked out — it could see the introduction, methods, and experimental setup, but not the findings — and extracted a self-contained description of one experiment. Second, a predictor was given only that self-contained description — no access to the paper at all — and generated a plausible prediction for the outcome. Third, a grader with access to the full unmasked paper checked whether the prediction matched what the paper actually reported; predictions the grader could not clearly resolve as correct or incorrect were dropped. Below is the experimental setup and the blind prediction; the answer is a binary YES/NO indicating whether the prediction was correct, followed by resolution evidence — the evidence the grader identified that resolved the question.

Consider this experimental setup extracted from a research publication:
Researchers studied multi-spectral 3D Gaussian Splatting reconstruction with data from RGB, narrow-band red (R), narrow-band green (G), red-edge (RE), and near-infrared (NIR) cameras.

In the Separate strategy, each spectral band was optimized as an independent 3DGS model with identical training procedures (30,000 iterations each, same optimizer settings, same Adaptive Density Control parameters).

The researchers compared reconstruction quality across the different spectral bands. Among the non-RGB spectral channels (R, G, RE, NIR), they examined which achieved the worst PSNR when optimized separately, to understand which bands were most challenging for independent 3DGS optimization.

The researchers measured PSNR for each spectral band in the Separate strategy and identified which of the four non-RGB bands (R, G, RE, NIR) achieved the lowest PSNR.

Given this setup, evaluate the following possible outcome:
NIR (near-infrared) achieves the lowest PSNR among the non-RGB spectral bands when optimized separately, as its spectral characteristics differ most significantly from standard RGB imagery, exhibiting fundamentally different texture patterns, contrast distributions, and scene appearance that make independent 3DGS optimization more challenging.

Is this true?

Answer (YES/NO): NO